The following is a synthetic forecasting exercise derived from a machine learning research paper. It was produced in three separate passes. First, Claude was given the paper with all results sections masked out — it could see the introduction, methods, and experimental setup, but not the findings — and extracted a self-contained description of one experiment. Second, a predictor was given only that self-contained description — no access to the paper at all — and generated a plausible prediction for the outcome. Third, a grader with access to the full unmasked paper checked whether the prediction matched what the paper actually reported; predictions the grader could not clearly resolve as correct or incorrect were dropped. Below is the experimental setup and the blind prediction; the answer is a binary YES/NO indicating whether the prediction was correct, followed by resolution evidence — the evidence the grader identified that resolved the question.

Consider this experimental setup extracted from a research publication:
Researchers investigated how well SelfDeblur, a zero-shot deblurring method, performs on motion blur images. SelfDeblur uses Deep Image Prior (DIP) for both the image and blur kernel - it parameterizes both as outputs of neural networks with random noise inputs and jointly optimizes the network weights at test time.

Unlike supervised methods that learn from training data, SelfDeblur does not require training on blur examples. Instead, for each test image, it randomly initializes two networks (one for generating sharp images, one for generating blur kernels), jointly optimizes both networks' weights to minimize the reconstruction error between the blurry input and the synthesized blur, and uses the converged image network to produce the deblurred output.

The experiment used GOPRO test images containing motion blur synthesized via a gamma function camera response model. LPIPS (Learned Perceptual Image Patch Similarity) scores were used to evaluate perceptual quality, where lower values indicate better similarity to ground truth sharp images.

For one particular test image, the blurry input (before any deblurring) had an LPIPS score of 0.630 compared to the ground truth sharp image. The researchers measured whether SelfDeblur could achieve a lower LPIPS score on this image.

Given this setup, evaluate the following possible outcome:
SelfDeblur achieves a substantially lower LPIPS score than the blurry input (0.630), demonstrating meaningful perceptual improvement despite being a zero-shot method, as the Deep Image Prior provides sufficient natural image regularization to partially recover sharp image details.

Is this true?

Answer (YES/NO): NO